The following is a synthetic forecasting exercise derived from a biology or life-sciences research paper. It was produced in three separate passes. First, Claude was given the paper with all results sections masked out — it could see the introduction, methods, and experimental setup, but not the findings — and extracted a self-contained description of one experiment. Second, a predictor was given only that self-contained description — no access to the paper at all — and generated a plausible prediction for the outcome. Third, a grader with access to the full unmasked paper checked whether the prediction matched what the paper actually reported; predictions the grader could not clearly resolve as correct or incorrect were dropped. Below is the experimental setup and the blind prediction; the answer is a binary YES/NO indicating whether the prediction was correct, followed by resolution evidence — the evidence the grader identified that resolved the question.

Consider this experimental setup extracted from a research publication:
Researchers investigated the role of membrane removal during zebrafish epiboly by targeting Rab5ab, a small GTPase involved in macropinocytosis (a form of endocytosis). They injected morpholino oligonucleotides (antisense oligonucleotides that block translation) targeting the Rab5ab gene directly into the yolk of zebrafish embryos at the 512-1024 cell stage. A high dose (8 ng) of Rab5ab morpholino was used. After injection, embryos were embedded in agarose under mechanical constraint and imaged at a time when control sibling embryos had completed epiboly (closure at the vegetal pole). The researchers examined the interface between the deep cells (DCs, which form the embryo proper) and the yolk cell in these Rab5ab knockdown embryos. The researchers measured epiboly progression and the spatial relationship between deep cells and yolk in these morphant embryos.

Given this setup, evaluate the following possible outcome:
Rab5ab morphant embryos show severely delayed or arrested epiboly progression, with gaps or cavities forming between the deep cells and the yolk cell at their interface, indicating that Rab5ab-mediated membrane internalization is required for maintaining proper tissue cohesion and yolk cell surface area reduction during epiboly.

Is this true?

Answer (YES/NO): YES